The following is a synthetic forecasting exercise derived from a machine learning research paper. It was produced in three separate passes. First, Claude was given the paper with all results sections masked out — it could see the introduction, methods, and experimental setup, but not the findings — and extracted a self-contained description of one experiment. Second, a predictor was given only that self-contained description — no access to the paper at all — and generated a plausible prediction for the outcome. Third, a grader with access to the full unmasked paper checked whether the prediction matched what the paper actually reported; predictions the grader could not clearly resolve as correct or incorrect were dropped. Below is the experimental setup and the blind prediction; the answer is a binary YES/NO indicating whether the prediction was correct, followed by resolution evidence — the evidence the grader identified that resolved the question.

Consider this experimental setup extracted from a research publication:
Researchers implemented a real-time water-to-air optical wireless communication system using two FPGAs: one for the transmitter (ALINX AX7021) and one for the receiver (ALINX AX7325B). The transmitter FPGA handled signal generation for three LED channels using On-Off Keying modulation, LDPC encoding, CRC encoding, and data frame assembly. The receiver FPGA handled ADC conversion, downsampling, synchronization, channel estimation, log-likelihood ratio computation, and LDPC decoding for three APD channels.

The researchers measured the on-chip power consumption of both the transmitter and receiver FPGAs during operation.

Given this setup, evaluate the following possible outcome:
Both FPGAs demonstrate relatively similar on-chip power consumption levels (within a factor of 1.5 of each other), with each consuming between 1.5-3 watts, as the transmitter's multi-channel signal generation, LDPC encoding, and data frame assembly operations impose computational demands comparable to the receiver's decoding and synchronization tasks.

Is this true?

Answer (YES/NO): NO